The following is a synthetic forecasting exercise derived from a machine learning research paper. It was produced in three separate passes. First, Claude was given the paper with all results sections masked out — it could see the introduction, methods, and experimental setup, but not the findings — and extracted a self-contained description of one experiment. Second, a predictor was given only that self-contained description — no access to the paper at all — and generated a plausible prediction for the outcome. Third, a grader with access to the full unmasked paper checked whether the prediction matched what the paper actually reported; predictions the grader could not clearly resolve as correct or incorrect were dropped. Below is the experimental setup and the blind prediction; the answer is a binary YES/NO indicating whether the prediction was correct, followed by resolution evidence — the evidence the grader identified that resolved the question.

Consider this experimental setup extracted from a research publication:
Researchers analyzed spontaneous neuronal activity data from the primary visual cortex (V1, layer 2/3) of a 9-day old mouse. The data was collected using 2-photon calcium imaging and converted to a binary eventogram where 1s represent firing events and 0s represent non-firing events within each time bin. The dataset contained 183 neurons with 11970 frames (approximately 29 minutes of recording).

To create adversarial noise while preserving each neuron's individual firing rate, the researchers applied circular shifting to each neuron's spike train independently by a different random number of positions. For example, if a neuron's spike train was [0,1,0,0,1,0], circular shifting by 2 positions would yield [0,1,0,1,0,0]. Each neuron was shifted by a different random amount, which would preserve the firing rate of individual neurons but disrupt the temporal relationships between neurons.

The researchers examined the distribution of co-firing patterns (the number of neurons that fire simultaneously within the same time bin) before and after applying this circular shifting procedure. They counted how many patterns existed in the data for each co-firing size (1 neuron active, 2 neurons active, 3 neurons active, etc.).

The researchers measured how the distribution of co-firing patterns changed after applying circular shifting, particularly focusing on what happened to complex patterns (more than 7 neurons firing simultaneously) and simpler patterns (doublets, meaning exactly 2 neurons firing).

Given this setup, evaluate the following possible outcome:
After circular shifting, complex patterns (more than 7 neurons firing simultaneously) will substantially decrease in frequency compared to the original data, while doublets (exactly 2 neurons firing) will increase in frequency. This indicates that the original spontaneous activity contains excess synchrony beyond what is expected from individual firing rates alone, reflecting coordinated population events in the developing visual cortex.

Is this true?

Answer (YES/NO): YES